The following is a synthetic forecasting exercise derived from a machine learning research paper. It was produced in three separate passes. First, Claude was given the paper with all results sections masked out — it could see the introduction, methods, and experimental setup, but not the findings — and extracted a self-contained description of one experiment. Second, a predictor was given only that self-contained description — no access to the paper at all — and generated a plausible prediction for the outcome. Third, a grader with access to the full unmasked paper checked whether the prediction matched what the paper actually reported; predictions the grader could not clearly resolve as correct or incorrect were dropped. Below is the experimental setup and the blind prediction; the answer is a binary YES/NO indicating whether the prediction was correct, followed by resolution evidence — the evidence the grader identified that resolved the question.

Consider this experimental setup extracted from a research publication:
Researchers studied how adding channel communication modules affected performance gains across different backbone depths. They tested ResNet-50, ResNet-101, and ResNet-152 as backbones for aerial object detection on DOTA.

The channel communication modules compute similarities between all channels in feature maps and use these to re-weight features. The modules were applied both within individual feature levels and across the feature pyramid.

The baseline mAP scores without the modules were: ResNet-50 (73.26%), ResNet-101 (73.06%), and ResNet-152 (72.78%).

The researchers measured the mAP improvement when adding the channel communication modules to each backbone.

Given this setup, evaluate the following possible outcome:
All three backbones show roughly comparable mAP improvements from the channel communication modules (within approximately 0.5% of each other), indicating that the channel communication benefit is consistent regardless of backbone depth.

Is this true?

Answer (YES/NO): NO